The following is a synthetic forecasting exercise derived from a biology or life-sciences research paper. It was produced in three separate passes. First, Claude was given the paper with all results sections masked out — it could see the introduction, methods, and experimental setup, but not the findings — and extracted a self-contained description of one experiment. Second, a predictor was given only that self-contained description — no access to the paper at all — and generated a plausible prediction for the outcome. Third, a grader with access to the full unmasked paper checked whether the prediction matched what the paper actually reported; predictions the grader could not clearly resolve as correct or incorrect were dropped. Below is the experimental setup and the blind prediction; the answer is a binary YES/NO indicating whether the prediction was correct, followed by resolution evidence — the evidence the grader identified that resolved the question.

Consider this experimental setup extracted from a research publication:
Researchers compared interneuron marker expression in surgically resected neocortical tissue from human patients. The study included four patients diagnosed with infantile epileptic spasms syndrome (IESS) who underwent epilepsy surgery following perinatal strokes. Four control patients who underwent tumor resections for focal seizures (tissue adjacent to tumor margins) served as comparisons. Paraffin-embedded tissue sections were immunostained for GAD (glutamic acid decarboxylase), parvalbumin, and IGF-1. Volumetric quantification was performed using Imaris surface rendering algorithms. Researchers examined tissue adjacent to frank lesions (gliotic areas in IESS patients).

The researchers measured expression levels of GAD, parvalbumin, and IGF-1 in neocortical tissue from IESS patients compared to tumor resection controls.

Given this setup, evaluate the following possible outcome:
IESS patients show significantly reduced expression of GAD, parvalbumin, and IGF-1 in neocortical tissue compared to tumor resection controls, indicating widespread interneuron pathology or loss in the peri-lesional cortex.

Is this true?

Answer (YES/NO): YES